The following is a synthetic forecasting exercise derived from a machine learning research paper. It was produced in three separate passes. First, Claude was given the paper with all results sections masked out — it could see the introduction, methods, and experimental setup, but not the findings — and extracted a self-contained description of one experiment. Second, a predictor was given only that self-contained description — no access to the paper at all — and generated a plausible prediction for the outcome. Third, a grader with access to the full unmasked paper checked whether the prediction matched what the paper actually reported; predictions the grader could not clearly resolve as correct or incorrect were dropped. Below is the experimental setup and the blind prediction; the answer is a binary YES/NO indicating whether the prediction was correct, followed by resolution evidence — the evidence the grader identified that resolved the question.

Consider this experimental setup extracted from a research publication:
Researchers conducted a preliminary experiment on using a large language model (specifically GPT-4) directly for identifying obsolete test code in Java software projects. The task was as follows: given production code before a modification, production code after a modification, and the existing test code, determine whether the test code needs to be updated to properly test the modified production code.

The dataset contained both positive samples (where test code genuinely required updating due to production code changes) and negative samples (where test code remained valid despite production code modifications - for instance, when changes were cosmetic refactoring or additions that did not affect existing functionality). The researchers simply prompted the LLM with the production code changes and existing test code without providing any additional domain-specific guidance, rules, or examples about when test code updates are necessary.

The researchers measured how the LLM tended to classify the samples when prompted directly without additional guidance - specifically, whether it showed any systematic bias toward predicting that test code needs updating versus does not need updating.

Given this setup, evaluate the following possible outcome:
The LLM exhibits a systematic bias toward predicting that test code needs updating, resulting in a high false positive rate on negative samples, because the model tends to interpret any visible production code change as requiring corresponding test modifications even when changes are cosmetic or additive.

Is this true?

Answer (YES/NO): YES